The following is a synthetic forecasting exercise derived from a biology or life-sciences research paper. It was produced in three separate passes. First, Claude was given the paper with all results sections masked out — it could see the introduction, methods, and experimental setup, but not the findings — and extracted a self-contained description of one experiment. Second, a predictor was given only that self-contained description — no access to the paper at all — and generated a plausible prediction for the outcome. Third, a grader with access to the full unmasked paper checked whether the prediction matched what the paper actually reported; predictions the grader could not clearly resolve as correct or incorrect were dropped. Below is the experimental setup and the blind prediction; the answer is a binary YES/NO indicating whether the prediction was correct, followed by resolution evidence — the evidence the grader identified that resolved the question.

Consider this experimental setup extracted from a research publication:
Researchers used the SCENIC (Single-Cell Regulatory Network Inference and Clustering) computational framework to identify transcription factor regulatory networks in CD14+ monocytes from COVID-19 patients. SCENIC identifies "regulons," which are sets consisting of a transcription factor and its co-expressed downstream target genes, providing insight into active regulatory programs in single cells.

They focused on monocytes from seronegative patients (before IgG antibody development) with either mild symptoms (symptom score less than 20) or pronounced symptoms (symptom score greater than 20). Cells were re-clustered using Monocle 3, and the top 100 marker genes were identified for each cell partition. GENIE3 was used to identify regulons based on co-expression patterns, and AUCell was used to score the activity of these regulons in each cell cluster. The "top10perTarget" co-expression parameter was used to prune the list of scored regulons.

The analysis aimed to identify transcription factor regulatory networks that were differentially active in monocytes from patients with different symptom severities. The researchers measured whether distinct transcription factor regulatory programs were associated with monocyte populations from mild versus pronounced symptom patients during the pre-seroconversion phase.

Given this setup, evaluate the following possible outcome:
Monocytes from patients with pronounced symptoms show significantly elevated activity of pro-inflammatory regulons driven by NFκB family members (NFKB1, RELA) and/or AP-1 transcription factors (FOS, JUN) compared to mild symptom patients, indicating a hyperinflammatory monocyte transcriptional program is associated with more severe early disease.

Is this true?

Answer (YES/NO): NO